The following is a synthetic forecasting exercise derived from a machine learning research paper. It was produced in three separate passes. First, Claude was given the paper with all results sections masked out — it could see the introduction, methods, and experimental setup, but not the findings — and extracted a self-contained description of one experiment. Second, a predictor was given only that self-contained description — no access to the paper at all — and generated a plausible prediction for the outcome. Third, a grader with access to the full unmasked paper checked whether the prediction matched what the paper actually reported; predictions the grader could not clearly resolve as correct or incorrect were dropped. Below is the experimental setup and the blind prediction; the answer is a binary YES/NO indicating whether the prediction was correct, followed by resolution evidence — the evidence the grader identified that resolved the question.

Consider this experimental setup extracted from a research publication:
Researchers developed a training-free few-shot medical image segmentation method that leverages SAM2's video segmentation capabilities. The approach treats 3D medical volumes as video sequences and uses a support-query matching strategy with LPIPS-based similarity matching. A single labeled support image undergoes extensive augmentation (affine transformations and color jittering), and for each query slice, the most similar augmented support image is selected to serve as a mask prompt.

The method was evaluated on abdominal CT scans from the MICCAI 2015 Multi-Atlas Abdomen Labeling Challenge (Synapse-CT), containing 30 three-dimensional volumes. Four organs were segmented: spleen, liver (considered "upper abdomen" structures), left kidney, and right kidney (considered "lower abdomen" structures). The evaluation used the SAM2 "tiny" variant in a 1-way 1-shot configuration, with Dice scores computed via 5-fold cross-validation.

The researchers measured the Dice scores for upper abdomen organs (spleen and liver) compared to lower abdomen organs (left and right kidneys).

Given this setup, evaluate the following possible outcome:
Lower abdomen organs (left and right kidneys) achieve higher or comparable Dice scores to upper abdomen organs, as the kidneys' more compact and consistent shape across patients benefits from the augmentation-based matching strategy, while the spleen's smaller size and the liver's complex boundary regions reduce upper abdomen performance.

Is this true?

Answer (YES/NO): NO